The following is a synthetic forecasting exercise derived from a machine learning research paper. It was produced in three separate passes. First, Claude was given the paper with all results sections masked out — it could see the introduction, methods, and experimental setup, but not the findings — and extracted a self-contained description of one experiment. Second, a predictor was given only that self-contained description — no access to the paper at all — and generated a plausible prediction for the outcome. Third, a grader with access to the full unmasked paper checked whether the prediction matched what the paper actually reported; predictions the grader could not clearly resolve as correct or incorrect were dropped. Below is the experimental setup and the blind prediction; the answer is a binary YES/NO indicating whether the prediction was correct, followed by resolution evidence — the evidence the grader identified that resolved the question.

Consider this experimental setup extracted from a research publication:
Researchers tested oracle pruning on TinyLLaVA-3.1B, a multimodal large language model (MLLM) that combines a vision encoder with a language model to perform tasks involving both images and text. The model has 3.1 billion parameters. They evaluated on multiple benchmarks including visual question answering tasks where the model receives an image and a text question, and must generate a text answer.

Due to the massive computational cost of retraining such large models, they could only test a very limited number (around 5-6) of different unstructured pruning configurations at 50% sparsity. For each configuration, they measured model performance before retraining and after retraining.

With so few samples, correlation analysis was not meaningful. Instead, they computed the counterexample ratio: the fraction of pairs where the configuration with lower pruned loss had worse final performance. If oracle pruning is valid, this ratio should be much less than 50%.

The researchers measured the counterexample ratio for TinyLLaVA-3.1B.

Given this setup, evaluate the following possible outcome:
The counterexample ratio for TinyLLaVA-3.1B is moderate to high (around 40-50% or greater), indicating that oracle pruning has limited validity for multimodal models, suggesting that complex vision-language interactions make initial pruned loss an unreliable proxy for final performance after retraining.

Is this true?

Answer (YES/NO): YES